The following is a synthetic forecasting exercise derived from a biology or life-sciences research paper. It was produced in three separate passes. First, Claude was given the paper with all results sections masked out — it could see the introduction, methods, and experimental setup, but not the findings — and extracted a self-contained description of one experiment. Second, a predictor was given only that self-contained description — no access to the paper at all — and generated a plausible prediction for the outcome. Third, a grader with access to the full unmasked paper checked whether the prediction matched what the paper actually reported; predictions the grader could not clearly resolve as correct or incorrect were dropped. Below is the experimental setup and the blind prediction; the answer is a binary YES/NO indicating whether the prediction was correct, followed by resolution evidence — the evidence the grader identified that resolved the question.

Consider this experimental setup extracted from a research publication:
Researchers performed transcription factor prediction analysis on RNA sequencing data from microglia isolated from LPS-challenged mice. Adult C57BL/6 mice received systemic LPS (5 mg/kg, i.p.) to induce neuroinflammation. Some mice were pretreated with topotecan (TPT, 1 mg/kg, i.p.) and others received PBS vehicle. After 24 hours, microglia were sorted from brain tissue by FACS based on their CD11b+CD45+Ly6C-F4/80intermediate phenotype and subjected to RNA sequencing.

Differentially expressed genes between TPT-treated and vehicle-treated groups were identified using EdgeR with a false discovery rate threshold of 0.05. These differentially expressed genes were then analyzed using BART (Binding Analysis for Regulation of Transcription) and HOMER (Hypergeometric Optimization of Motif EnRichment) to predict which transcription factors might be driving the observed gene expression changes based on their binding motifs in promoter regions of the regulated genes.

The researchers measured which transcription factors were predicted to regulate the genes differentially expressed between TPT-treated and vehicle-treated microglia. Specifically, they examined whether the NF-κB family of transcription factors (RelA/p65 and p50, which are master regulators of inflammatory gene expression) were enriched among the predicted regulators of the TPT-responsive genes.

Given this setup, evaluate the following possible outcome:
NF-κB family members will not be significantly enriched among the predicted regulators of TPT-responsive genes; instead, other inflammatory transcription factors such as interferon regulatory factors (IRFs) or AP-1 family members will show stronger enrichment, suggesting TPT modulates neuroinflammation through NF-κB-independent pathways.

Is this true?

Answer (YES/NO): NO